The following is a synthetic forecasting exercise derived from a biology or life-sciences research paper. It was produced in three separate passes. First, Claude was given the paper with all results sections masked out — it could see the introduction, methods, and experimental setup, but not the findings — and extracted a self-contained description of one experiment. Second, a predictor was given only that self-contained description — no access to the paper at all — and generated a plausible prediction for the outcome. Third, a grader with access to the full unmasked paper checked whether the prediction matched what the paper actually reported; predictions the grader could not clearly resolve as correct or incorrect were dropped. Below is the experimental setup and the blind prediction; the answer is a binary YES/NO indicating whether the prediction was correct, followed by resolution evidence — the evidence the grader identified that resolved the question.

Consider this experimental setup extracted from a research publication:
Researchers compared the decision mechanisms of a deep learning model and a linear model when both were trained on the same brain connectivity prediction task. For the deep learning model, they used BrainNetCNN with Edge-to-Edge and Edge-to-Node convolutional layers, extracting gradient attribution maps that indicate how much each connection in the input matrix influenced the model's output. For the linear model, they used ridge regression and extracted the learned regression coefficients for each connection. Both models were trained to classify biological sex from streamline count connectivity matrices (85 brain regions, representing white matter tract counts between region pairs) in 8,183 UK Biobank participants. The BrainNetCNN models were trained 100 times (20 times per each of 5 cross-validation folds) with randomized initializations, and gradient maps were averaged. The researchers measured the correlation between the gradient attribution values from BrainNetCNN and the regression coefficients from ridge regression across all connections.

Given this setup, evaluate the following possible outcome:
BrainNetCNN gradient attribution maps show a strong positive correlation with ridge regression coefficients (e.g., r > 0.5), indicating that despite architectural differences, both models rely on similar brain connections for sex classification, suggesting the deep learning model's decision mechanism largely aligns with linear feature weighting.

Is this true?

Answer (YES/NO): YES